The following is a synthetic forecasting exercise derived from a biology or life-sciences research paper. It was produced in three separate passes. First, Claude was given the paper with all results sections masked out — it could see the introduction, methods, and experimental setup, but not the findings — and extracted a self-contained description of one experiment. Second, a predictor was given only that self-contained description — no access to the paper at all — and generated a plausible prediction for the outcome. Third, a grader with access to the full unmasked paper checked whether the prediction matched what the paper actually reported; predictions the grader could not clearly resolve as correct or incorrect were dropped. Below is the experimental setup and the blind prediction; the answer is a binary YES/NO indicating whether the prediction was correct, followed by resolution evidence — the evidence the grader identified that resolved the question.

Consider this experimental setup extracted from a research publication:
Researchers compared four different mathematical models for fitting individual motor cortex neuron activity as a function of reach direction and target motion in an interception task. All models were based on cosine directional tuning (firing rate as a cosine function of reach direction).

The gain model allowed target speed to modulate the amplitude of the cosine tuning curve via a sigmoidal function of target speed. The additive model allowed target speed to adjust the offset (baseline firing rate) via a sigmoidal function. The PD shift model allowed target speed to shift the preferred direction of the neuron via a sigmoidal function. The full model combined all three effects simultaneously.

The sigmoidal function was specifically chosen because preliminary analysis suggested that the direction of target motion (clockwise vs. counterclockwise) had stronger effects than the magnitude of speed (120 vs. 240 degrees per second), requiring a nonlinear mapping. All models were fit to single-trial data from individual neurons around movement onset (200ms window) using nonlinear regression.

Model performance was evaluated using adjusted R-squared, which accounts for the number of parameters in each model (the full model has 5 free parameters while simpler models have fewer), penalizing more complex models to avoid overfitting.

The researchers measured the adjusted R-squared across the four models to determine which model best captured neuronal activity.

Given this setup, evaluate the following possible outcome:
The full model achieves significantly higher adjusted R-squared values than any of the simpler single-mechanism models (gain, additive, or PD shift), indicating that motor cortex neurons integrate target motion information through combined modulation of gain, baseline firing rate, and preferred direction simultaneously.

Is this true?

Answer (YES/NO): YES